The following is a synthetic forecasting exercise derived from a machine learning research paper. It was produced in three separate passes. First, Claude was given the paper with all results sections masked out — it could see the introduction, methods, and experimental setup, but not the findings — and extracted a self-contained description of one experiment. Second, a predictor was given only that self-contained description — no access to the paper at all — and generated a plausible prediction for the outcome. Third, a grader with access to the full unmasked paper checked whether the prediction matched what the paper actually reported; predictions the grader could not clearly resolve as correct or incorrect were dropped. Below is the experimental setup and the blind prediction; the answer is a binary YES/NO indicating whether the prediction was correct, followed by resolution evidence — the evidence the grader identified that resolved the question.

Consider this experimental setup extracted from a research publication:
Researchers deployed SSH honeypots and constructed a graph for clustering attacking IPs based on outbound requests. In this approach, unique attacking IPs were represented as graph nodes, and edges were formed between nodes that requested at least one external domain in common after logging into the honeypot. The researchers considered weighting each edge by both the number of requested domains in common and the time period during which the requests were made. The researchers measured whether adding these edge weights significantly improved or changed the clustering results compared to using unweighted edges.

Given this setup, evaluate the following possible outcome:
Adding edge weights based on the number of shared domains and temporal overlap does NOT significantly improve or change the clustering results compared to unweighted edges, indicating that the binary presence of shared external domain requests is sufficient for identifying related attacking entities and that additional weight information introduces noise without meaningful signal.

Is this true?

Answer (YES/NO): YES